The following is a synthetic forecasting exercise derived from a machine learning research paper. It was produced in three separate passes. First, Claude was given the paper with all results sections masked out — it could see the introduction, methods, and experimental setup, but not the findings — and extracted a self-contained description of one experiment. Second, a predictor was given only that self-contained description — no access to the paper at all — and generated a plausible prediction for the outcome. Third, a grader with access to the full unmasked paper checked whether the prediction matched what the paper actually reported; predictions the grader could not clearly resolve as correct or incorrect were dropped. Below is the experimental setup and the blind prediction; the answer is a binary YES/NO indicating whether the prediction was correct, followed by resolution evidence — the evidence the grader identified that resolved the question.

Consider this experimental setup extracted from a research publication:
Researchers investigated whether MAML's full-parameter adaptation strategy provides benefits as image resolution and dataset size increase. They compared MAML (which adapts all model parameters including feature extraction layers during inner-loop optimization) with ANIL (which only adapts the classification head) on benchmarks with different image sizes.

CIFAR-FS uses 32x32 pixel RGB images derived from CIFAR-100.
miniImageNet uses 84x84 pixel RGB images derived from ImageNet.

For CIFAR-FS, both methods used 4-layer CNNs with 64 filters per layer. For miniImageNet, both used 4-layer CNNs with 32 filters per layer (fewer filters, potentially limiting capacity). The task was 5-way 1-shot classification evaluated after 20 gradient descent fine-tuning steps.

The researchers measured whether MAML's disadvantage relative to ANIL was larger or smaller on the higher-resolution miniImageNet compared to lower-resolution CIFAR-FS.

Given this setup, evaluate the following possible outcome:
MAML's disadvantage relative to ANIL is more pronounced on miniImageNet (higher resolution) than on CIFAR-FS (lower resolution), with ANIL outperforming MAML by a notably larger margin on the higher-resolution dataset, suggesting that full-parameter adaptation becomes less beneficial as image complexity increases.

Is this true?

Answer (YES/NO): YES